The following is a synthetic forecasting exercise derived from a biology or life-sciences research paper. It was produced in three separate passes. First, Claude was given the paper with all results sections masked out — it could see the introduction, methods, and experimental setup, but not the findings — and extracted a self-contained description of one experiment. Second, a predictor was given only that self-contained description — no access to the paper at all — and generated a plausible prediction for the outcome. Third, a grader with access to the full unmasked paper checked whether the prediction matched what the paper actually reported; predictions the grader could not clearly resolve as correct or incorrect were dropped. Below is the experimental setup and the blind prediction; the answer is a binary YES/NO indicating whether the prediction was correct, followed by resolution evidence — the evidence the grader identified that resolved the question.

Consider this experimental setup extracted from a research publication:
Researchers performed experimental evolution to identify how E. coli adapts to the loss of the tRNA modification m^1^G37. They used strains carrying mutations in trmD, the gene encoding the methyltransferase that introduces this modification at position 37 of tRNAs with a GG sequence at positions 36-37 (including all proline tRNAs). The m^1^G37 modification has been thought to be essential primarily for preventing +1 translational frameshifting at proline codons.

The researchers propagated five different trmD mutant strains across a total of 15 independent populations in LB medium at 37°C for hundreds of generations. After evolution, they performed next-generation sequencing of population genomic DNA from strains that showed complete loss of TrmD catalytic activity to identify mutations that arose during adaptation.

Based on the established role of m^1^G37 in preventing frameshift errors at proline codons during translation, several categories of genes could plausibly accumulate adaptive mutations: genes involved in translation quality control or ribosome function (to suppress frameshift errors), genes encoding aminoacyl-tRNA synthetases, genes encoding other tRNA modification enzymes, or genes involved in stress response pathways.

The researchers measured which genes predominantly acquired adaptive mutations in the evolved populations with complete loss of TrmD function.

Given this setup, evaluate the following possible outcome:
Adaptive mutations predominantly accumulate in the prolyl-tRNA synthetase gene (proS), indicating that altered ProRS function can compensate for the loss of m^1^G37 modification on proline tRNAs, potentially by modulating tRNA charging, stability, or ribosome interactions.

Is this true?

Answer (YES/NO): YES